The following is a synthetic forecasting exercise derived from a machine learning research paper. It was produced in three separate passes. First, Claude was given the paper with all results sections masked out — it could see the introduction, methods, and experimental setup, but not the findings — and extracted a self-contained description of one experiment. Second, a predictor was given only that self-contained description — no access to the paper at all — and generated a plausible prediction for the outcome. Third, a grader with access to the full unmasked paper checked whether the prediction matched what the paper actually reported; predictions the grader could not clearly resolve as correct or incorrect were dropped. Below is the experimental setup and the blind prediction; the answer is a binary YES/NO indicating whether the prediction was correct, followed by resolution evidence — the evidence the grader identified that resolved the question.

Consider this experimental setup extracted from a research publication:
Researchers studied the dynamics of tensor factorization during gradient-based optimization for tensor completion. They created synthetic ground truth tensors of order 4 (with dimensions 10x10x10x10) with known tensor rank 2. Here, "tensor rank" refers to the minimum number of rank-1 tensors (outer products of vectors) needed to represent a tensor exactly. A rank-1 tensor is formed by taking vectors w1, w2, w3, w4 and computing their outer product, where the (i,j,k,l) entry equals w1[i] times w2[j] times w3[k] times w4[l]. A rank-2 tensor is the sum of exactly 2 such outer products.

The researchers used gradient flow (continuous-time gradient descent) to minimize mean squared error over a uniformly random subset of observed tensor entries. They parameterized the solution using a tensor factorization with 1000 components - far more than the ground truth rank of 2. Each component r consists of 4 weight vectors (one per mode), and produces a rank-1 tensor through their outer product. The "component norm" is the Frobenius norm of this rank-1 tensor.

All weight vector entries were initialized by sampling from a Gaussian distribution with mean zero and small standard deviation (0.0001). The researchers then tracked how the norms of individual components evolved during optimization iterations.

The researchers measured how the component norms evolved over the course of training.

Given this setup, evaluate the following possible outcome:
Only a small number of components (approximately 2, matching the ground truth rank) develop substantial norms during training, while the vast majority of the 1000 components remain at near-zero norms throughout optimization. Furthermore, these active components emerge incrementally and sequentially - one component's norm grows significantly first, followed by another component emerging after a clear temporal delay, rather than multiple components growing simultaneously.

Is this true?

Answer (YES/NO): YES